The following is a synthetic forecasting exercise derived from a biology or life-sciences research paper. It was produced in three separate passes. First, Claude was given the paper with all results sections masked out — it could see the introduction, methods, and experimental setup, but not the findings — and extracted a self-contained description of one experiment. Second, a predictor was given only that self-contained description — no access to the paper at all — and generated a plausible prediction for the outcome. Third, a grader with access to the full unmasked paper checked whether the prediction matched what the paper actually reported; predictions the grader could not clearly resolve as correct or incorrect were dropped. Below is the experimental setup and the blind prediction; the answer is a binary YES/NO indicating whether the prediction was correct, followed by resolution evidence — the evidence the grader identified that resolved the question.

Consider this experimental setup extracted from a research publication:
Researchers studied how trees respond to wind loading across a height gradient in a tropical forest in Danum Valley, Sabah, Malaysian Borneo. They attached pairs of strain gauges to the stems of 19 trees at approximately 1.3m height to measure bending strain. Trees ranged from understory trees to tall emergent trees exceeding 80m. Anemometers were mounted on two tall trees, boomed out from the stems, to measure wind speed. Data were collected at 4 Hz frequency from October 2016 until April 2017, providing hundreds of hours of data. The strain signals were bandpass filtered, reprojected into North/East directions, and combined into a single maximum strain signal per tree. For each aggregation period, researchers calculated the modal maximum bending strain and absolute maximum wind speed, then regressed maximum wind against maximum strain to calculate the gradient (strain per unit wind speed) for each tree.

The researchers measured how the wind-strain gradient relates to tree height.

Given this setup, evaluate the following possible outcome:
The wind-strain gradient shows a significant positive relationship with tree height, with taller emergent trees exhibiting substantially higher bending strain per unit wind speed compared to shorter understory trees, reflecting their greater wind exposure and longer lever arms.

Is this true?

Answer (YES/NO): YES